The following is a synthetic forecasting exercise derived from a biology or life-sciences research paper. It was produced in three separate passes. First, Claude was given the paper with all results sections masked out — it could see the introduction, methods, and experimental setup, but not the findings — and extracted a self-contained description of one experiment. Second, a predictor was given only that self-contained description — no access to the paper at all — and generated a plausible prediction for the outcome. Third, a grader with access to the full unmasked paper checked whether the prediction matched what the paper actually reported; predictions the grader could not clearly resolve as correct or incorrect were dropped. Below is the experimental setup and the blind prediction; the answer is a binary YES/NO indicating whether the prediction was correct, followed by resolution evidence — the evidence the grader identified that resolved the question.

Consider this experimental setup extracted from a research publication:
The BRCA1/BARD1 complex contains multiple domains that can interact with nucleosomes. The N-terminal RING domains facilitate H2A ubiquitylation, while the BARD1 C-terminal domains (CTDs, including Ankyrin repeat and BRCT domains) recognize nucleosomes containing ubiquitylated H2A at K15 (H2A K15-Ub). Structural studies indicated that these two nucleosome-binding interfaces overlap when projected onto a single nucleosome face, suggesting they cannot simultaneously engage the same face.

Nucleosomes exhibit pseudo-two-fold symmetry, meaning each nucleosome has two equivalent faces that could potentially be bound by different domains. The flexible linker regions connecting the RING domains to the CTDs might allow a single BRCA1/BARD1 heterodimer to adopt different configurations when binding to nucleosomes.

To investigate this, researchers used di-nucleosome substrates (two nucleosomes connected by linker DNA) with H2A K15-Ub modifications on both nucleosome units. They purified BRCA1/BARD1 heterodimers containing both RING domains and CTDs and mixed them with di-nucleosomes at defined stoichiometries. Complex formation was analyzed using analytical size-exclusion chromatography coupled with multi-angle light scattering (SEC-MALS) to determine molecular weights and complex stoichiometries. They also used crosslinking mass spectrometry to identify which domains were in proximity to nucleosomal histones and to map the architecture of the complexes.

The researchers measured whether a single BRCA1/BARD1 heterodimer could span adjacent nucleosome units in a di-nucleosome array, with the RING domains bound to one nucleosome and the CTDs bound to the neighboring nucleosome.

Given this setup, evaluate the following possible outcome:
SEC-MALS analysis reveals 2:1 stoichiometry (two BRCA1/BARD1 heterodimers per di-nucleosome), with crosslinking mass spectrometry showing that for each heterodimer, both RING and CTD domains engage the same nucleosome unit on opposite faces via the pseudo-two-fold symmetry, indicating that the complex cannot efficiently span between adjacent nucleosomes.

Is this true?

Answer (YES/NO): NO